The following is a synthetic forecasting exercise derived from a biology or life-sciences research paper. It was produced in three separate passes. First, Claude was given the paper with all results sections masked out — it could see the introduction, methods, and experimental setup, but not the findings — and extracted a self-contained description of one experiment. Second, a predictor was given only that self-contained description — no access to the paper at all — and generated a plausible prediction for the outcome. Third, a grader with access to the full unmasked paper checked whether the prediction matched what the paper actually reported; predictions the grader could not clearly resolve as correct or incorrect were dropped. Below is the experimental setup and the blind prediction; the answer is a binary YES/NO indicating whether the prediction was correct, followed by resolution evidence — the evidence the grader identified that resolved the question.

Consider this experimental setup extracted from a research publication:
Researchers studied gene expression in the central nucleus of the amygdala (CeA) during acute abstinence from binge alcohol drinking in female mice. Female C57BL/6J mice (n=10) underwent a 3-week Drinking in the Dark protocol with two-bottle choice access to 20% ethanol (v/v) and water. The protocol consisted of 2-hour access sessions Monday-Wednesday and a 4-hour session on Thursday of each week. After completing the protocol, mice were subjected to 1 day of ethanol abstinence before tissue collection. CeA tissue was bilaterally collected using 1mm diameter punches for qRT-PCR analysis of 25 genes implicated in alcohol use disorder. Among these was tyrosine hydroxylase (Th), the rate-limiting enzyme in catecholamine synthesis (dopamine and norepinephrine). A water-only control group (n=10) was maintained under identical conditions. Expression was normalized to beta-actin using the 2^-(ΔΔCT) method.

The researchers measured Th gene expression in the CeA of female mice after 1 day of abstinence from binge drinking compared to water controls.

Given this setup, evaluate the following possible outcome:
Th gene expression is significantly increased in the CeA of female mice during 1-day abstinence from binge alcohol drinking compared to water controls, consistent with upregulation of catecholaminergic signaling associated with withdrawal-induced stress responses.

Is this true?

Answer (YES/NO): NO